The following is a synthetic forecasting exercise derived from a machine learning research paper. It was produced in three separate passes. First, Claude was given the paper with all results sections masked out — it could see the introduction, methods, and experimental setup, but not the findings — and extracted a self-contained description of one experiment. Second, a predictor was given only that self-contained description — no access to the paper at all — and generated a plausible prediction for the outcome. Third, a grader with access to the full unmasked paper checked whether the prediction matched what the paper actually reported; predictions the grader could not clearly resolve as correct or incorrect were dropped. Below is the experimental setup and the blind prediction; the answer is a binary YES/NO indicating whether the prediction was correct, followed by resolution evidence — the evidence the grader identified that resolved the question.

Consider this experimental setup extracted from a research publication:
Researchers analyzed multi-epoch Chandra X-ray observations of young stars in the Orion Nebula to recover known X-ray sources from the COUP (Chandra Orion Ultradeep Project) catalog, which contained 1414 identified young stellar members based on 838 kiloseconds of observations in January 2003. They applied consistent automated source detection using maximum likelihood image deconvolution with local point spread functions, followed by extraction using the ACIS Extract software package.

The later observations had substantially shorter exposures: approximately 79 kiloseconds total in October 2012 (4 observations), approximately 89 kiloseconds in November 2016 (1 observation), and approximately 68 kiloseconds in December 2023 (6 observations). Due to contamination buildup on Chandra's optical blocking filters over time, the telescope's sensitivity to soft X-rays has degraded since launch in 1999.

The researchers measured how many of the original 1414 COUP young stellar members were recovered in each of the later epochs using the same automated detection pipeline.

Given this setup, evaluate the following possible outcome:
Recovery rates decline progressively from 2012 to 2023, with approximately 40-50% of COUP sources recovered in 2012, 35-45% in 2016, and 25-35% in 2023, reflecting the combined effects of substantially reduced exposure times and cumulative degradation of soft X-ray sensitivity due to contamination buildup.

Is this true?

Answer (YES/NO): NO